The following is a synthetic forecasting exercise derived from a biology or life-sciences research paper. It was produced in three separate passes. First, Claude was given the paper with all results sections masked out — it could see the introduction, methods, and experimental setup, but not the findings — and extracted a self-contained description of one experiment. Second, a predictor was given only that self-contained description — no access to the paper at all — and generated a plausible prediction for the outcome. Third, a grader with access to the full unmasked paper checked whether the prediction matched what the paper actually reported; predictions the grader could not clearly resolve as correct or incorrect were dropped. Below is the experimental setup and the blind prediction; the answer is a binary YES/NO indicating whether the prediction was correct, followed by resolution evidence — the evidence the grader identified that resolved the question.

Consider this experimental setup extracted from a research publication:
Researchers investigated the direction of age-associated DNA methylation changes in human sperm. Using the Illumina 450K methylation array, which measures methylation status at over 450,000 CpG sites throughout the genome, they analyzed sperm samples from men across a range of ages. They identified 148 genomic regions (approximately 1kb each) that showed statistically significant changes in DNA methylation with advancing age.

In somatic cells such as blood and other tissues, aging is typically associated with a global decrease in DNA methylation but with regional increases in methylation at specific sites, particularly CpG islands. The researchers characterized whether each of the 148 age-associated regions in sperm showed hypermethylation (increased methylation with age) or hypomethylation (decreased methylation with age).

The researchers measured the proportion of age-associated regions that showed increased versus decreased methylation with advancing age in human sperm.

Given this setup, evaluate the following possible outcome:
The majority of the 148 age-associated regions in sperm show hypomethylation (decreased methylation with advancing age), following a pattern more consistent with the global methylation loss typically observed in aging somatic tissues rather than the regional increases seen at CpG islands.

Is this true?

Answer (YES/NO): YES